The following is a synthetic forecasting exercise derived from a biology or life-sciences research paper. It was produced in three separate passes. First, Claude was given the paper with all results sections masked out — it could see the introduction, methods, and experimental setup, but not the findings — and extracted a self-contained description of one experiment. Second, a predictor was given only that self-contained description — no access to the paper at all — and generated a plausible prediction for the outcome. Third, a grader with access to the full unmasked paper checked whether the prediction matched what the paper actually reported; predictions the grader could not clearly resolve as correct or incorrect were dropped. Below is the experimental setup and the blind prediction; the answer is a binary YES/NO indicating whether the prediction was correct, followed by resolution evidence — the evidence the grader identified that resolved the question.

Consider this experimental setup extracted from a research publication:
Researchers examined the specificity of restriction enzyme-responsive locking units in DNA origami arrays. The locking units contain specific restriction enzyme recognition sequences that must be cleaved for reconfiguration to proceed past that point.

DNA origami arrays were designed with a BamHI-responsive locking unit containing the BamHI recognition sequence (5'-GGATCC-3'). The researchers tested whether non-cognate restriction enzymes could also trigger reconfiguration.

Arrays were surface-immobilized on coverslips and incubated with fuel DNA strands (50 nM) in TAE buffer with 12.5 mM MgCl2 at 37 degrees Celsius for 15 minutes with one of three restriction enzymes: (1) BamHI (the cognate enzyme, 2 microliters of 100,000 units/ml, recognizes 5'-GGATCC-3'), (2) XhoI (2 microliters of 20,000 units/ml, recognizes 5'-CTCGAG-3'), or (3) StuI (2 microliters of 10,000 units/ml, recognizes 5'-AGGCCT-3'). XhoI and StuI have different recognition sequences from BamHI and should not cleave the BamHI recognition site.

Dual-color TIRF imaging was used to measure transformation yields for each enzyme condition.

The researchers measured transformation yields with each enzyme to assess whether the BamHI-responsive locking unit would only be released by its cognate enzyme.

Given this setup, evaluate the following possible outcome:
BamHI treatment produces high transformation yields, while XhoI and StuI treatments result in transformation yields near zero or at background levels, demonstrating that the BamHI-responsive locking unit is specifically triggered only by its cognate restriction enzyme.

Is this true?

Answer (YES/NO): YES